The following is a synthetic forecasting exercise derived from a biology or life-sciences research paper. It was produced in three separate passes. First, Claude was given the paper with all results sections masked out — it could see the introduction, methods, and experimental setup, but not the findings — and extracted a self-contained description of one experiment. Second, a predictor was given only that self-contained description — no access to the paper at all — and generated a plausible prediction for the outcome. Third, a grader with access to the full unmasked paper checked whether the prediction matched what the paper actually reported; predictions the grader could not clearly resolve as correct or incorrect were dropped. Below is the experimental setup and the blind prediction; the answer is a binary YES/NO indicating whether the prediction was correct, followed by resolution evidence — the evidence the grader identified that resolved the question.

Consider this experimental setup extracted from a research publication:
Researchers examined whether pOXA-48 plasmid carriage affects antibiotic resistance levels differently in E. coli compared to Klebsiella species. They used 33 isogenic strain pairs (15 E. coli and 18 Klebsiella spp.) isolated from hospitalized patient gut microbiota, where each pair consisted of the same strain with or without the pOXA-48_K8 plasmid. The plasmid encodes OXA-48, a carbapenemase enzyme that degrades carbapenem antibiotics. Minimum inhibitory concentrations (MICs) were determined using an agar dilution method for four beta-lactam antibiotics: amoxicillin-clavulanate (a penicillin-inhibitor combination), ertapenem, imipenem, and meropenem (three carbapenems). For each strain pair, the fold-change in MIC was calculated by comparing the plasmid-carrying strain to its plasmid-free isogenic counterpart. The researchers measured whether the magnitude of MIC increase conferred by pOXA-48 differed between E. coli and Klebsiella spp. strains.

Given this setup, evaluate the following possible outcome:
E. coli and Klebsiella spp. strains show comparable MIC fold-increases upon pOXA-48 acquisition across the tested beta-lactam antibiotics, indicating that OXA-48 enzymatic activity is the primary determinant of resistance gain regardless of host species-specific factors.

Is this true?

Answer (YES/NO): NO